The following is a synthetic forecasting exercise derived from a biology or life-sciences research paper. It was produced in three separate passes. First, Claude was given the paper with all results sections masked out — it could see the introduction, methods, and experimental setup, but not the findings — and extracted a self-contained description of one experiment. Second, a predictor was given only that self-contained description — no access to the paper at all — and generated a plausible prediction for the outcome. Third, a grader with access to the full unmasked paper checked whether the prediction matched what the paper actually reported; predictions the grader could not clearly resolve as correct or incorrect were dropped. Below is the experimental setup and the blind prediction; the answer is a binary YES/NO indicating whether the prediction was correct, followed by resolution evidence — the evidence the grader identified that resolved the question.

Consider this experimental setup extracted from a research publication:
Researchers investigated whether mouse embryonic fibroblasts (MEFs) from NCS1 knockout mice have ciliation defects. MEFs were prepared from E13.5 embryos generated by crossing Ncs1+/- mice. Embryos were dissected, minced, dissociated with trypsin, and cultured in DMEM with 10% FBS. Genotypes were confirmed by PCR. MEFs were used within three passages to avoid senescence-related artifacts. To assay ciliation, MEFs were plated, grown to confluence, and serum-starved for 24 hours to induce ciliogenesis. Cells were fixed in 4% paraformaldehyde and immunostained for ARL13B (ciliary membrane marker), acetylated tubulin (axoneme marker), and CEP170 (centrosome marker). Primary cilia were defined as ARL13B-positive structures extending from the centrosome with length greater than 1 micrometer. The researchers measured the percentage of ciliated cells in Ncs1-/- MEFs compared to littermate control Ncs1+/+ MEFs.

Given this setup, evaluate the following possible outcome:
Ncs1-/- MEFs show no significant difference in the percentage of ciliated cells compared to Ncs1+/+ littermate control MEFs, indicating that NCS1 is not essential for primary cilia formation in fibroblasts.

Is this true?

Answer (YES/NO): NO